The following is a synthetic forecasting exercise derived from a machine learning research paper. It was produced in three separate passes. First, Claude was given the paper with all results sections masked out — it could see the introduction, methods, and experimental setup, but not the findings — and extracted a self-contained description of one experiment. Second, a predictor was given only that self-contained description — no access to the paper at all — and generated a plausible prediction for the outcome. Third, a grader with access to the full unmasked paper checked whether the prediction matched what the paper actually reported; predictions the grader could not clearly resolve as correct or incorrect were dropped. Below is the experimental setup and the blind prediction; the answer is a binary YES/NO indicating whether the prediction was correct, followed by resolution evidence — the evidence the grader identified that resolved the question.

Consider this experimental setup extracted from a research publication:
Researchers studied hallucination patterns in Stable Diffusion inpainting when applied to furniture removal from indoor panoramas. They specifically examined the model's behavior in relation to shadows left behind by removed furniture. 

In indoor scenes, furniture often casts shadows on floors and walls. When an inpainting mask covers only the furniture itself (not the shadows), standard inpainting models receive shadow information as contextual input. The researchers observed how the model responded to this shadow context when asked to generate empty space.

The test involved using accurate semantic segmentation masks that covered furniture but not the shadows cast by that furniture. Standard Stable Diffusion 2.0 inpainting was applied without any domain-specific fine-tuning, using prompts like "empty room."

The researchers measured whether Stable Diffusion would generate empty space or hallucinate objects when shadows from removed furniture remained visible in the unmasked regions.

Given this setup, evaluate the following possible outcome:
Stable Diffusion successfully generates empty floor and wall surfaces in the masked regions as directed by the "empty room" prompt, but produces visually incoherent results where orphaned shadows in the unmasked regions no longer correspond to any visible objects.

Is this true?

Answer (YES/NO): NO